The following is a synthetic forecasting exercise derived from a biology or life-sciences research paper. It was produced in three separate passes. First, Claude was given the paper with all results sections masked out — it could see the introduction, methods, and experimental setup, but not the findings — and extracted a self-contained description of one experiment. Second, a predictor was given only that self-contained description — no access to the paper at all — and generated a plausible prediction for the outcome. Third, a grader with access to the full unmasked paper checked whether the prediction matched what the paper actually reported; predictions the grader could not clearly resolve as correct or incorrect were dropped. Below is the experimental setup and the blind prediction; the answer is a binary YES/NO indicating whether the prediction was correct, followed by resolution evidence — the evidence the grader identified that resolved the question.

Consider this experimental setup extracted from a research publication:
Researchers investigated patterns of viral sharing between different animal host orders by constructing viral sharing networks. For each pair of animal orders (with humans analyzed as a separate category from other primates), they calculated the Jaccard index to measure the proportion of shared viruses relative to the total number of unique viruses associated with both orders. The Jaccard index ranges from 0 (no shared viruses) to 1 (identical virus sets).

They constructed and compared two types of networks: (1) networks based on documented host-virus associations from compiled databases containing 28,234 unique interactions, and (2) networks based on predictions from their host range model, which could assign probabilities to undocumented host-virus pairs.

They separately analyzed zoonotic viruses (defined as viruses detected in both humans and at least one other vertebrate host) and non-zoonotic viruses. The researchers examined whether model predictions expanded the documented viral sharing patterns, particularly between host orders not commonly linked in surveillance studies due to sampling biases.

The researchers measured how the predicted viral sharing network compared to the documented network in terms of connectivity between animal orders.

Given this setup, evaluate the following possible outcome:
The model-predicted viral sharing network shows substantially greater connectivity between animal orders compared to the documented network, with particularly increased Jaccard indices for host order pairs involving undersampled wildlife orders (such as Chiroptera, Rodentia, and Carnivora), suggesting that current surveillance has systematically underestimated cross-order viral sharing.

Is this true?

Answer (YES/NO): NO